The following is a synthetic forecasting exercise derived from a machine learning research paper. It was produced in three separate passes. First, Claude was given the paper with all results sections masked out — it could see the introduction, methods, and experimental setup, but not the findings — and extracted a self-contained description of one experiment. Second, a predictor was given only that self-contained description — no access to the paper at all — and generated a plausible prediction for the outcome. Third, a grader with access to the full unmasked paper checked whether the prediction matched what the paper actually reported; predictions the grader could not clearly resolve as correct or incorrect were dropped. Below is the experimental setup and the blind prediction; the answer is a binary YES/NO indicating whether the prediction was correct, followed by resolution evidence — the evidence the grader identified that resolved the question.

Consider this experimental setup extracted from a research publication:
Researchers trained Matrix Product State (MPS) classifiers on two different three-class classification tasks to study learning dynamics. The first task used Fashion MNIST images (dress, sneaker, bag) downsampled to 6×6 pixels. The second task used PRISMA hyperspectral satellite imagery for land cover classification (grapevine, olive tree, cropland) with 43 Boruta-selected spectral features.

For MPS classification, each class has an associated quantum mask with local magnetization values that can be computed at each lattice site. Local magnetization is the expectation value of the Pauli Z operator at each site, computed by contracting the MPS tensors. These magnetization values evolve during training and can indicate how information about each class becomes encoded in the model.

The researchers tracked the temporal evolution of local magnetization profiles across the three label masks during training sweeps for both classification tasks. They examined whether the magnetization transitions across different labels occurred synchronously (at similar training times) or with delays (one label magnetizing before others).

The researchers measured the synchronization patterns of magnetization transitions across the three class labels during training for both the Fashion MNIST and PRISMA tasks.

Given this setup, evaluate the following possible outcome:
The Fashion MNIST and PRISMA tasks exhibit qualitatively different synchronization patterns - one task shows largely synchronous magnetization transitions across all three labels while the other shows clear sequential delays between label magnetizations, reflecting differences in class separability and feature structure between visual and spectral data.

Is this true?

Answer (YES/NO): YES